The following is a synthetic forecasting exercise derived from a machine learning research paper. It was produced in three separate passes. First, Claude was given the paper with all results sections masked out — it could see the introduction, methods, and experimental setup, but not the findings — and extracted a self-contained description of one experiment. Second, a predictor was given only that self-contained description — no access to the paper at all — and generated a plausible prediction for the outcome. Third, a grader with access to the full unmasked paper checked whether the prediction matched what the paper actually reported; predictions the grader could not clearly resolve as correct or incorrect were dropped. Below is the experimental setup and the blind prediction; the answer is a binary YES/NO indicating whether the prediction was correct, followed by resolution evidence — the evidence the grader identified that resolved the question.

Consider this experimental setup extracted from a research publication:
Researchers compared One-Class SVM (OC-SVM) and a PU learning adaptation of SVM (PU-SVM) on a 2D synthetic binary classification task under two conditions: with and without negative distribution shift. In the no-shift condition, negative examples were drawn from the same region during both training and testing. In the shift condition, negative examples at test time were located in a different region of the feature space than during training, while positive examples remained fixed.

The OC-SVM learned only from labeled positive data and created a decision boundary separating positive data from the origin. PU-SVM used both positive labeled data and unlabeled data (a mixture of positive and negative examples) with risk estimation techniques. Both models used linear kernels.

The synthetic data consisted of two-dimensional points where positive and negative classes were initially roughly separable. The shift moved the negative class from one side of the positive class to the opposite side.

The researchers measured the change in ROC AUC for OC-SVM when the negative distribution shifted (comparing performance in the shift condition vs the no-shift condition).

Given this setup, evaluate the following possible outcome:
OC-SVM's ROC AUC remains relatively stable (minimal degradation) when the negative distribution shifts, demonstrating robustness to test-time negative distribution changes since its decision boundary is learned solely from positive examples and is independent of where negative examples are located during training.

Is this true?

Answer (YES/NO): YES